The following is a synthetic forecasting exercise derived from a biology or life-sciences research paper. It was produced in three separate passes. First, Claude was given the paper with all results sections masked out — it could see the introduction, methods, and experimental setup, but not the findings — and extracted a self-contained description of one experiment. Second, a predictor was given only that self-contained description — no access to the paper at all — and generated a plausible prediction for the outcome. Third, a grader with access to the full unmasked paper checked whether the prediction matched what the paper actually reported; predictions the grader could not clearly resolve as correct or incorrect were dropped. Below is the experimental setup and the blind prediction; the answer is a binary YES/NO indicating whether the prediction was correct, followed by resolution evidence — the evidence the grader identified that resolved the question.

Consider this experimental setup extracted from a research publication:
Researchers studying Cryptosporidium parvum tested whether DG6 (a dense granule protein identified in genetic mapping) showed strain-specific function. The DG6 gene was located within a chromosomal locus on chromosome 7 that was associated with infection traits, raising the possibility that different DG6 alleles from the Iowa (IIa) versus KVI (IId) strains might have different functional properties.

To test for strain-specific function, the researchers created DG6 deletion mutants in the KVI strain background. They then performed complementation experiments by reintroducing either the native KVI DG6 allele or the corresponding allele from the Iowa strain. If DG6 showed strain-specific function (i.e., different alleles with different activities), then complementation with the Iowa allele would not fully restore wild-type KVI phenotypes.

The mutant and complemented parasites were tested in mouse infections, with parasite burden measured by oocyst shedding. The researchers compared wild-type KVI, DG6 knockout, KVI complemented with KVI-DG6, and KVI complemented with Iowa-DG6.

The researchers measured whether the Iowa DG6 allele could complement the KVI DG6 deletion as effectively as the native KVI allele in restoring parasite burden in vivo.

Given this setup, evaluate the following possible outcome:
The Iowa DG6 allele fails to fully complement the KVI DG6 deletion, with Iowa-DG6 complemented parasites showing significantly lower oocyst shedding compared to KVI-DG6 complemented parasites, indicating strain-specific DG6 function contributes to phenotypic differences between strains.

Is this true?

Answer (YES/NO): NO